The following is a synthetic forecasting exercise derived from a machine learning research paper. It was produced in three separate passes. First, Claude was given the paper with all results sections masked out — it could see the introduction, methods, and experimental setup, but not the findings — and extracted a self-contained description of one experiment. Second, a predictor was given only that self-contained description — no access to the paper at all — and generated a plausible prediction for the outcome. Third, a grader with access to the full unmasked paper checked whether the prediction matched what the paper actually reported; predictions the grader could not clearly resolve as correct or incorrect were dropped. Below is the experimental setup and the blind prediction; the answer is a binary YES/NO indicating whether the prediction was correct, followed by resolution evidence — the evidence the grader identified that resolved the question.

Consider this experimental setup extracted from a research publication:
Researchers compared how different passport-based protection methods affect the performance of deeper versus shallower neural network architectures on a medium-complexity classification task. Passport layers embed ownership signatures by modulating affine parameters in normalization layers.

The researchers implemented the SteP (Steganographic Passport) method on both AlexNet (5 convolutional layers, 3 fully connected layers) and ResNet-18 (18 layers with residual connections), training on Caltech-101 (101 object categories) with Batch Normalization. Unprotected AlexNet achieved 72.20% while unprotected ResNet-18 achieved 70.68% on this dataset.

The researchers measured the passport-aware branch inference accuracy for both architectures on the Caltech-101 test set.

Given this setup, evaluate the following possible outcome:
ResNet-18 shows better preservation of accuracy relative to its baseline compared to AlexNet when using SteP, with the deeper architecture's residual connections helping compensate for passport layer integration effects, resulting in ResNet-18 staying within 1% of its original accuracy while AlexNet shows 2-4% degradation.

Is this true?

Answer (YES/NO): NO